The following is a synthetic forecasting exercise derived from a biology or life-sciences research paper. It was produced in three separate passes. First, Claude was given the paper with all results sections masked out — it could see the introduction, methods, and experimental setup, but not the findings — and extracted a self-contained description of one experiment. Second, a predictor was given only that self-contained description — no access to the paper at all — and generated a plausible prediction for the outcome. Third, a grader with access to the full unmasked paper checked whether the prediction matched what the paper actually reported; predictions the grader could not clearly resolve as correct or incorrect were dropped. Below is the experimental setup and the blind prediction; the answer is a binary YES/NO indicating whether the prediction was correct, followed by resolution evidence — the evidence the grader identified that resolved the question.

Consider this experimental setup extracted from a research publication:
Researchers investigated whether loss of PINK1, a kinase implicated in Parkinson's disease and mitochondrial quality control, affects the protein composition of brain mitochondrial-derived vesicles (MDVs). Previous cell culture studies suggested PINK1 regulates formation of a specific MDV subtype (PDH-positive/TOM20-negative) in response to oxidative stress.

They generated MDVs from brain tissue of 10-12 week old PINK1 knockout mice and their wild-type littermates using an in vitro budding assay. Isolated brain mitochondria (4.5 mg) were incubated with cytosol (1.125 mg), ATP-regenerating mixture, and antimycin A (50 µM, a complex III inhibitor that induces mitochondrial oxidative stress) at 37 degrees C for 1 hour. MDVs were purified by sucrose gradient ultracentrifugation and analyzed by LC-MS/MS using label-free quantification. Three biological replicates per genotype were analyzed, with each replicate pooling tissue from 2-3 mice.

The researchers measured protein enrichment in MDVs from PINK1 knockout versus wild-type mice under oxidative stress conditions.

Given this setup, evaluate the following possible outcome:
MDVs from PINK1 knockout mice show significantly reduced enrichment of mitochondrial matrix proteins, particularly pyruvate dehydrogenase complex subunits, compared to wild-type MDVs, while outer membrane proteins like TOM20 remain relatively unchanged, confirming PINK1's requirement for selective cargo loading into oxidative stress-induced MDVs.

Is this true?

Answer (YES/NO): NO